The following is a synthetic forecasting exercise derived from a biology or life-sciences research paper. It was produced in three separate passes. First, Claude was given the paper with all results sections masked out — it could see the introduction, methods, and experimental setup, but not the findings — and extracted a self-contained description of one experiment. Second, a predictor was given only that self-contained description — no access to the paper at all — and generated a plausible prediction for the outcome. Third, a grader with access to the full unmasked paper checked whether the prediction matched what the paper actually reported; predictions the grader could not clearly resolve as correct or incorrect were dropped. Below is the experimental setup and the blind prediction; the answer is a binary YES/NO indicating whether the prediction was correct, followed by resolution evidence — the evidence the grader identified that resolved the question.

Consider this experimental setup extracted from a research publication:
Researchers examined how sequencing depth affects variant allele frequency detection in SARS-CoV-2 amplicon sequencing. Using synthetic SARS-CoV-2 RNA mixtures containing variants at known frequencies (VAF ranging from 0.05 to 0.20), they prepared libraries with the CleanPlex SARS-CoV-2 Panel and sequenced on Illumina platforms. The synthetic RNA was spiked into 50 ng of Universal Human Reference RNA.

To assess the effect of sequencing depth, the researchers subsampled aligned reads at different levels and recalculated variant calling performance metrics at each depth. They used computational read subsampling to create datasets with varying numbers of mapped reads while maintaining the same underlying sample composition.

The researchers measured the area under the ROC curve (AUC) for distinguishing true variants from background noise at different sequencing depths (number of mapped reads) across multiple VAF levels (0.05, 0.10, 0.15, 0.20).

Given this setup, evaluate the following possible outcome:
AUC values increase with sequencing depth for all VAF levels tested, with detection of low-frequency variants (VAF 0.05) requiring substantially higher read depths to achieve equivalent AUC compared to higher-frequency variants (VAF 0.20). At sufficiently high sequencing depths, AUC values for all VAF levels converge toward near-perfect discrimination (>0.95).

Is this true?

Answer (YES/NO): NO